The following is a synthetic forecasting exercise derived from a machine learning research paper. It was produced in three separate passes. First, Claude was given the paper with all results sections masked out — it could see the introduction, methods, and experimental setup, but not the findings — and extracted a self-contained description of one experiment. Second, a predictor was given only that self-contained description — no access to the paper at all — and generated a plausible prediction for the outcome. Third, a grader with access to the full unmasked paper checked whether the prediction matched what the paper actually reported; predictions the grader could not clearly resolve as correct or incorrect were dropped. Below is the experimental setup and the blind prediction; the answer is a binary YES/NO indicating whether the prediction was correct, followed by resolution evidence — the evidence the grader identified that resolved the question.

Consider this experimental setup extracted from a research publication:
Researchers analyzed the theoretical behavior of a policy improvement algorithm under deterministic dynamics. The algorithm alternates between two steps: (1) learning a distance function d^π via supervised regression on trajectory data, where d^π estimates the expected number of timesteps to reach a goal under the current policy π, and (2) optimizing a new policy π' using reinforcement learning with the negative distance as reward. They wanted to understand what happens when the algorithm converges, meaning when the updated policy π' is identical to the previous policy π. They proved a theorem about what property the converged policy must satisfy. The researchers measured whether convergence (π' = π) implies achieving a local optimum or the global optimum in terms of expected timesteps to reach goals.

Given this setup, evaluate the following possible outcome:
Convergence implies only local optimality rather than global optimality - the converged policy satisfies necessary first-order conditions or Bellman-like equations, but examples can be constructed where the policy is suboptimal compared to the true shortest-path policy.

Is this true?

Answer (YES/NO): NO